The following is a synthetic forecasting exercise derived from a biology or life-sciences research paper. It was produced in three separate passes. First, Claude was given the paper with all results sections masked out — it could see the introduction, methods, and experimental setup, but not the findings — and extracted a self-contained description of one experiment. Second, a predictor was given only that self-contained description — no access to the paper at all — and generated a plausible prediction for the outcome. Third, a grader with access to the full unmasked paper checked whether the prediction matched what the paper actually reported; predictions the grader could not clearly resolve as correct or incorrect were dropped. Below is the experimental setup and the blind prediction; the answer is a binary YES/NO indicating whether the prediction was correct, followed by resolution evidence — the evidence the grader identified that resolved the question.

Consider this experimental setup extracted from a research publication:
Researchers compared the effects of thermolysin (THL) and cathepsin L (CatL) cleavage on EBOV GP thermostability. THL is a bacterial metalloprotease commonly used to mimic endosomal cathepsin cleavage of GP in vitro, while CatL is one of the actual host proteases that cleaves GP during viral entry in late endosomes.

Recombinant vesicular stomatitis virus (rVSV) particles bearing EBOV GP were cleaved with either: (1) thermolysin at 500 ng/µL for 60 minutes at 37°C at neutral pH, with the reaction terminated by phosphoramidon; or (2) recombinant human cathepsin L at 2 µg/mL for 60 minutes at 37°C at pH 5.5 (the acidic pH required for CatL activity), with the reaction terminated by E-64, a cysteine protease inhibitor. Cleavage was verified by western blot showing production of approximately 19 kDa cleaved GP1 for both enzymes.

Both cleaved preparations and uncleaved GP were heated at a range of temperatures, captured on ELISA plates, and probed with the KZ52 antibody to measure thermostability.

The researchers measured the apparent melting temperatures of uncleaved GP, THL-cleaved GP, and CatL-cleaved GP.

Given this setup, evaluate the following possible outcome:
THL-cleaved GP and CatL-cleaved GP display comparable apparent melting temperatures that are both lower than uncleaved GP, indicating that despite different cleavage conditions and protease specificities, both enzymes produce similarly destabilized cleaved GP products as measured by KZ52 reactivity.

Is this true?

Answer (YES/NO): YES